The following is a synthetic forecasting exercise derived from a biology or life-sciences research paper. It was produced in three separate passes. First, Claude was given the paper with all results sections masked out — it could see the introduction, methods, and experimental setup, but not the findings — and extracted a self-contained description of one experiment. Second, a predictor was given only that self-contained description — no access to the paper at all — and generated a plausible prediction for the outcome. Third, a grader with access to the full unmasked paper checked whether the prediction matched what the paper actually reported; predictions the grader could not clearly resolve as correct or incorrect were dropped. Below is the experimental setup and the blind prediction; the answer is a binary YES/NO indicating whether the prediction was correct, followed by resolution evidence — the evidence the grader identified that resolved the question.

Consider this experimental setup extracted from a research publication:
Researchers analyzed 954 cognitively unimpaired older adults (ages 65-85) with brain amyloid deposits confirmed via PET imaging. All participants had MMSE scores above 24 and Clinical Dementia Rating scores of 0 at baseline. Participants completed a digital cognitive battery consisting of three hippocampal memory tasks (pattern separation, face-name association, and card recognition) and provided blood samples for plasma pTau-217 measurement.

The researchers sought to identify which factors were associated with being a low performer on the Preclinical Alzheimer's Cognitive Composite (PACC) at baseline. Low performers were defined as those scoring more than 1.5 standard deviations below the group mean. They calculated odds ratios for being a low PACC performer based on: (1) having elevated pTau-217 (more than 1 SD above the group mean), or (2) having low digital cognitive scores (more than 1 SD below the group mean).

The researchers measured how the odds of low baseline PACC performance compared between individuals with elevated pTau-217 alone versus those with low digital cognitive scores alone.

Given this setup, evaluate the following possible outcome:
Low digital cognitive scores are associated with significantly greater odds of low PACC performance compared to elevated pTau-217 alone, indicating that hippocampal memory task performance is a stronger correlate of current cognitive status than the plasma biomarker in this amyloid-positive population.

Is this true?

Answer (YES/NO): YES